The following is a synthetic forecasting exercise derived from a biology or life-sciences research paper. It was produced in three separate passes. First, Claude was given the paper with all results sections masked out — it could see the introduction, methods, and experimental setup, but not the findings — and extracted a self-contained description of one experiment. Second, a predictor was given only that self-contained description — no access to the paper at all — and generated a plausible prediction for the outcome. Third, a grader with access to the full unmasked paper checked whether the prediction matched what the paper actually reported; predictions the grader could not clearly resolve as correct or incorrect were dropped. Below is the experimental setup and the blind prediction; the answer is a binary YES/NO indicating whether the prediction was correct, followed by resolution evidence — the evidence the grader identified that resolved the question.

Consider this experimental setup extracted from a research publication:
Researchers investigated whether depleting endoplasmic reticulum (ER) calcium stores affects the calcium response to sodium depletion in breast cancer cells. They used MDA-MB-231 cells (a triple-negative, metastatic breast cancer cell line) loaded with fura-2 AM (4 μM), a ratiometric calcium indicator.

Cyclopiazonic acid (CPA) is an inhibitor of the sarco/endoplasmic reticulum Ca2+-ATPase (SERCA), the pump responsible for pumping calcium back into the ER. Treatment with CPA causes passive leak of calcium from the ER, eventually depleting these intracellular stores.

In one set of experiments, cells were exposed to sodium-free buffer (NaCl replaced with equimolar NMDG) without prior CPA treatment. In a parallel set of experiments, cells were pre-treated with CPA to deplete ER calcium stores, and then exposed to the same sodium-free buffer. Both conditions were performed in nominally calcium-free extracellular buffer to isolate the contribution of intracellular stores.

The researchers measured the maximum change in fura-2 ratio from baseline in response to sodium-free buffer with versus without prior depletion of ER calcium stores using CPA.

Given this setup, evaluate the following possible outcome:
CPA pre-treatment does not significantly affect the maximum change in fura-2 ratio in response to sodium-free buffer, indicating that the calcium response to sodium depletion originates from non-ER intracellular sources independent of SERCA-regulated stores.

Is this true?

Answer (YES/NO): NO